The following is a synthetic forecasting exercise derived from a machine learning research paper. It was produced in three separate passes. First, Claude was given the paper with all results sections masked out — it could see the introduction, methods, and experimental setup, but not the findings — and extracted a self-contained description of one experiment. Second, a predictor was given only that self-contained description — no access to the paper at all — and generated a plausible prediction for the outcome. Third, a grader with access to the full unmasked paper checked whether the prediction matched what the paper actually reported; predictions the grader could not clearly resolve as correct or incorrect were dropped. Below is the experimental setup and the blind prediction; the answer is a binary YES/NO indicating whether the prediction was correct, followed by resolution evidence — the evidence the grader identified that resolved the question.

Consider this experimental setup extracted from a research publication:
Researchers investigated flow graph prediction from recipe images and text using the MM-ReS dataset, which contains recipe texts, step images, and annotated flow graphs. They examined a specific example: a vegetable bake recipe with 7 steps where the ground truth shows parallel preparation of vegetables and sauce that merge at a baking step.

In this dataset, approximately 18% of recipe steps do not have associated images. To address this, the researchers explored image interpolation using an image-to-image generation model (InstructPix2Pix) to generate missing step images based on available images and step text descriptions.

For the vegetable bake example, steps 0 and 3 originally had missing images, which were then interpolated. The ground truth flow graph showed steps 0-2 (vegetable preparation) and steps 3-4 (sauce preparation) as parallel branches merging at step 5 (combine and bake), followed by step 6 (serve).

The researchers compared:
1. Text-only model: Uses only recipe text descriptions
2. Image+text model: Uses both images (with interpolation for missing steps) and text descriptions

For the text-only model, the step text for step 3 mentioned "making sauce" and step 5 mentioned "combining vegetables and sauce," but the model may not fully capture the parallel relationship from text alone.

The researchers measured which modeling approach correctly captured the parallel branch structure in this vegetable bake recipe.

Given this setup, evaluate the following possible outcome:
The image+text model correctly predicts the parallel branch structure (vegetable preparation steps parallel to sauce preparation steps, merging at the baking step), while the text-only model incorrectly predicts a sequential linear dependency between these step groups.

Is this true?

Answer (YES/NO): NO